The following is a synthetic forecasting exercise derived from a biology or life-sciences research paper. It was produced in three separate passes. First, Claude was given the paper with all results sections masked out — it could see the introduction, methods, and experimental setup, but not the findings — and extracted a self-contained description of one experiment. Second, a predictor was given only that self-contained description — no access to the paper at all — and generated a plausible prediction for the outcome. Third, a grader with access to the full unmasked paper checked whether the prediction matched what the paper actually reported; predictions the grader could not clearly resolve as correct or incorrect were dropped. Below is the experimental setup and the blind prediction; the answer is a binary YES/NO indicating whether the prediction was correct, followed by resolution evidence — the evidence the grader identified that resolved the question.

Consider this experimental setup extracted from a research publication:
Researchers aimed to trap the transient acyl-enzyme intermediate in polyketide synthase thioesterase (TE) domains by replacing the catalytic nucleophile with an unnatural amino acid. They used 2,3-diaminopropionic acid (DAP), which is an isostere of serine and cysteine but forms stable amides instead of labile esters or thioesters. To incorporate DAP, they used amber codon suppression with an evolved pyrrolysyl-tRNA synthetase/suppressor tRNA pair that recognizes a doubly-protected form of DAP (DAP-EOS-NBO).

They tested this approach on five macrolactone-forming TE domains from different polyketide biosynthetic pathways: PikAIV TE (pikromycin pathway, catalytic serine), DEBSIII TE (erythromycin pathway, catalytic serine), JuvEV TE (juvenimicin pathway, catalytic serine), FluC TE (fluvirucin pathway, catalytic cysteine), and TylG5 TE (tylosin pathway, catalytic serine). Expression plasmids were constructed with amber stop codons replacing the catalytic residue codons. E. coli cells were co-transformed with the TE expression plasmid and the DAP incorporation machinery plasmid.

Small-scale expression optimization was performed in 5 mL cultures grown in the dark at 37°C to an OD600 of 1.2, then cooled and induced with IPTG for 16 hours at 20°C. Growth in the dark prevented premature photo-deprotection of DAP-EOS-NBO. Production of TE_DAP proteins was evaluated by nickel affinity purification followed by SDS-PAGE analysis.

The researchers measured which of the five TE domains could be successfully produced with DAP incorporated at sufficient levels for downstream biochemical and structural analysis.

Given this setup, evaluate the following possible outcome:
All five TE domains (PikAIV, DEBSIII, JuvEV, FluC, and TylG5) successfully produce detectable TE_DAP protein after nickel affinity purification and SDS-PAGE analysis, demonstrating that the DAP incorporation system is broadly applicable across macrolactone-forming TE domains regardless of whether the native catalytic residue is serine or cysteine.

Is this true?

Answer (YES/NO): NO